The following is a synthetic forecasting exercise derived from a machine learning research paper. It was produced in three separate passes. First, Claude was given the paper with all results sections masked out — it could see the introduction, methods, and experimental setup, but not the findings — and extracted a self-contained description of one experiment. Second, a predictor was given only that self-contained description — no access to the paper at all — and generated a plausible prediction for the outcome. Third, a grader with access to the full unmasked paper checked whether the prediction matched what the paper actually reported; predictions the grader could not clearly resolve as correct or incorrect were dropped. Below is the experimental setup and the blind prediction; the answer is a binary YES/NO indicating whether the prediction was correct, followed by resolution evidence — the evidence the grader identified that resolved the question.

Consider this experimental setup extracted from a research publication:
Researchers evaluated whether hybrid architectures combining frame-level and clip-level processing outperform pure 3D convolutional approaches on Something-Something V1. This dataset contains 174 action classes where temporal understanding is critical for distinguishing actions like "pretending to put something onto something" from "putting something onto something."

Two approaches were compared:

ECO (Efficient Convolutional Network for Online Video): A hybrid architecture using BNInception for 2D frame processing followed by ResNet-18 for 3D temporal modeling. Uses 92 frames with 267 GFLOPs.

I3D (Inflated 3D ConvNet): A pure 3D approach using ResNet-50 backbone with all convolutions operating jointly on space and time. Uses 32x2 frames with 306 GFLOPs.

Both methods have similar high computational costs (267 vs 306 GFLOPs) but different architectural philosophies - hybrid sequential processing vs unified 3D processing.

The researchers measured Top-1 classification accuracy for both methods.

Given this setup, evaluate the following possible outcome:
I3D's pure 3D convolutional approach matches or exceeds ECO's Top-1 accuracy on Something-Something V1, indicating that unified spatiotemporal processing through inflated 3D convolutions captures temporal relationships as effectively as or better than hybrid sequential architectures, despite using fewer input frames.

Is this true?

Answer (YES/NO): NO